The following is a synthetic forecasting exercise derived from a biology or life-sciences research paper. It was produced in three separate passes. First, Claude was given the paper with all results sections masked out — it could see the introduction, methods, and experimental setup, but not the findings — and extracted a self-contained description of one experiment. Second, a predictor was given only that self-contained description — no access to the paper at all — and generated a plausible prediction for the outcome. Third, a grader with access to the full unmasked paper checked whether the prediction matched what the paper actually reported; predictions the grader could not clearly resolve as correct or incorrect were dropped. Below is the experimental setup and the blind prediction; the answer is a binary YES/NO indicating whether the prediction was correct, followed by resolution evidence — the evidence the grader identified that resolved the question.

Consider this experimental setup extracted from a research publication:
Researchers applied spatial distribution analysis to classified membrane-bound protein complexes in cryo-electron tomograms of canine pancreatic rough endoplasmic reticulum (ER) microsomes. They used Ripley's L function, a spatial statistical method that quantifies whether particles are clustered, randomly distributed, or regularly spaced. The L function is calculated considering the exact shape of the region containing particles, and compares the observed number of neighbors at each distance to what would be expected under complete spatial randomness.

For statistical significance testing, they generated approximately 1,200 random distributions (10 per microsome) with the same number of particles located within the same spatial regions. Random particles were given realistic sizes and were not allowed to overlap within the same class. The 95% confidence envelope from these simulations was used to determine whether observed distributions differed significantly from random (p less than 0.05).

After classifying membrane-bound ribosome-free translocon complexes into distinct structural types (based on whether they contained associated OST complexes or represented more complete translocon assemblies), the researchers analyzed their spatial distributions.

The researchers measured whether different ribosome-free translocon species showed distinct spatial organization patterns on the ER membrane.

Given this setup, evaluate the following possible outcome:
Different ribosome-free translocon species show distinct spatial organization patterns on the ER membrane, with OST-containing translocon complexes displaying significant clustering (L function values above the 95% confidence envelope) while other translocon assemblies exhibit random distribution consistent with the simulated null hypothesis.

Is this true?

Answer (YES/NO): NO